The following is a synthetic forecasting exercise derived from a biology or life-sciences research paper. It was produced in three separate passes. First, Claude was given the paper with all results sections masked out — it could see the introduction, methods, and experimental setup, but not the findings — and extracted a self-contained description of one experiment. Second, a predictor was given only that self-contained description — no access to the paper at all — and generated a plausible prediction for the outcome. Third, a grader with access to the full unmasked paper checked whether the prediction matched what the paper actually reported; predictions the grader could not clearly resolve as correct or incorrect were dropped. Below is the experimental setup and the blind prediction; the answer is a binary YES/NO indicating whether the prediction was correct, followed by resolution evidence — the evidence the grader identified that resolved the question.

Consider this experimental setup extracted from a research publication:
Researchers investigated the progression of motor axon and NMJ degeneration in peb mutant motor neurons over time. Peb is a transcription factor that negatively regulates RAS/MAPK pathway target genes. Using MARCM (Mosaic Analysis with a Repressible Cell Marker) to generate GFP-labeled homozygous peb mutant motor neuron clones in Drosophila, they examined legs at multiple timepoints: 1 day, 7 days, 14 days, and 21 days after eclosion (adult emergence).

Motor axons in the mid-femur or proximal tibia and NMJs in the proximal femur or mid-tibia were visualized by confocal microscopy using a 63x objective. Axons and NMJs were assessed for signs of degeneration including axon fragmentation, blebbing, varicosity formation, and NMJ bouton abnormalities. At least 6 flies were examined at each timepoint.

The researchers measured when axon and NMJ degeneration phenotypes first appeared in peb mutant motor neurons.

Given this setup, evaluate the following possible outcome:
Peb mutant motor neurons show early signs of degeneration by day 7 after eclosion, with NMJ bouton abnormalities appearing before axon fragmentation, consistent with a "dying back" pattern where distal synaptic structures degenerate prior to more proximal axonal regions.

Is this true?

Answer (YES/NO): NO